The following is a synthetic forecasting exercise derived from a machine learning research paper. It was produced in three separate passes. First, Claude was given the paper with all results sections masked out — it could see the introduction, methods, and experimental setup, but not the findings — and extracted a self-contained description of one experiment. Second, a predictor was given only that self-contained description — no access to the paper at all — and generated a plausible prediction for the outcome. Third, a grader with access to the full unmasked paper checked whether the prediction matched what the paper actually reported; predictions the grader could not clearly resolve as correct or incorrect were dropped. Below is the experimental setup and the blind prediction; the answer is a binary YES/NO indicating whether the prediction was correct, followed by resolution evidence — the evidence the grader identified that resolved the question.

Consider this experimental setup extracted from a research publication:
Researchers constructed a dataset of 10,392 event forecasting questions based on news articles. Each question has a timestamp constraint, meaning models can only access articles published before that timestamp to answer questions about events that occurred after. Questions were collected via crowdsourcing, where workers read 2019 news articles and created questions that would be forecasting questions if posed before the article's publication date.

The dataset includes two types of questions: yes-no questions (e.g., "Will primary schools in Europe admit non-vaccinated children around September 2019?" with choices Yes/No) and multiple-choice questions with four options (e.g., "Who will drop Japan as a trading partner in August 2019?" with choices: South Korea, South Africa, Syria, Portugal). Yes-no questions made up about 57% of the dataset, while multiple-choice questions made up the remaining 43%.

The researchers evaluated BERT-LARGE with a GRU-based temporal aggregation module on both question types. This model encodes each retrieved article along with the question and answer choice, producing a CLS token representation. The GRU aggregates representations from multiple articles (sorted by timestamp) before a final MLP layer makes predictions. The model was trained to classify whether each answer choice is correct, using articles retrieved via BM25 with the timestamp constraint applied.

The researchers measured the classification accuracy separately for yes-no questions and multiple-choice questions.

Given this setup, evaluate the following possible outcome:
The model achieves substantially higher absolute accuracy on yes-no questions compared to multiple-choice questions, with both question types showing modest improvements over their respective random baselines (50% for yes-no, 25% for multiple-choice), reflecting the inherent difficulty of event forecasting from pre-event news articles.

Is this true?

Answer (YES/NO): NO